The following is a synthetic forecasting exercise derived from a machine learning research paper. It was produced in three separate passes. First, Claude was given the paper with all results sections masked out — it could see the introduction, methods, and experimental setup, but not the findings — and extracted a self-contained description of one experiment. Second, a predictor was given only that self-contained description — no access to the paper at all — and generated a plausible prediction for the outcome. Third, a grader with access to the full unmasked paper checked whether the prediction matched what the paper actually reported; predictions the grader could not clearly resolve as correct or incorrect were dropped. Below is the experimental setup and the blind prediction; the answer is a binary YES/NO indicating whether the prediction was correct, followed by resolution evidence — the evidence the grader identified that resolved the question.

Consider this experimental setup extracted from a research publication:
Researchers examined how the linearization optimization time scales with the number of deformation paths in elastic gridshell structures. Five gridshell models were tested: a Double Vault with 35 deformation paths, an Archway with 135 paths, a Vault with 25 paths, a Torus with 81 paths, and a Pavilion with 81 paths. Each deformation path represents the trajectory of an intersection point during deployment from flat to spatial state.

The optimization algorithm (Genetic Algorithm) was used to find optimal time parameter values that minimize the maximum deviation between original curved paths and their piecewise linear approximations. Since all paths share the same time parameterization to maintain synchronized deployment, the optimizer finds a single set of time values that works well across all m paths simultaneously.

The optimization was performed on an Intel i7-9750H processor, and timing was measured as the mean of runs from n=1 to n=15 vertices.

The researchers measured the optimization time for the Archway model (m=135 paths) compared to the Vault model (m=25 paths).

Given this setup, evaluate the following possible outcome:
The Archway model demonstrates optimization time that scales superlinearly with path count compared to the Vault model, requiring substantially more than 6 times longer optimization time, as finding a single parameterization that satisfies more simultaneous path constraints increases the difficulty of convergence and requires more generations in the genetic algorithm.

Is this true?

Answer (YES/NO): NO